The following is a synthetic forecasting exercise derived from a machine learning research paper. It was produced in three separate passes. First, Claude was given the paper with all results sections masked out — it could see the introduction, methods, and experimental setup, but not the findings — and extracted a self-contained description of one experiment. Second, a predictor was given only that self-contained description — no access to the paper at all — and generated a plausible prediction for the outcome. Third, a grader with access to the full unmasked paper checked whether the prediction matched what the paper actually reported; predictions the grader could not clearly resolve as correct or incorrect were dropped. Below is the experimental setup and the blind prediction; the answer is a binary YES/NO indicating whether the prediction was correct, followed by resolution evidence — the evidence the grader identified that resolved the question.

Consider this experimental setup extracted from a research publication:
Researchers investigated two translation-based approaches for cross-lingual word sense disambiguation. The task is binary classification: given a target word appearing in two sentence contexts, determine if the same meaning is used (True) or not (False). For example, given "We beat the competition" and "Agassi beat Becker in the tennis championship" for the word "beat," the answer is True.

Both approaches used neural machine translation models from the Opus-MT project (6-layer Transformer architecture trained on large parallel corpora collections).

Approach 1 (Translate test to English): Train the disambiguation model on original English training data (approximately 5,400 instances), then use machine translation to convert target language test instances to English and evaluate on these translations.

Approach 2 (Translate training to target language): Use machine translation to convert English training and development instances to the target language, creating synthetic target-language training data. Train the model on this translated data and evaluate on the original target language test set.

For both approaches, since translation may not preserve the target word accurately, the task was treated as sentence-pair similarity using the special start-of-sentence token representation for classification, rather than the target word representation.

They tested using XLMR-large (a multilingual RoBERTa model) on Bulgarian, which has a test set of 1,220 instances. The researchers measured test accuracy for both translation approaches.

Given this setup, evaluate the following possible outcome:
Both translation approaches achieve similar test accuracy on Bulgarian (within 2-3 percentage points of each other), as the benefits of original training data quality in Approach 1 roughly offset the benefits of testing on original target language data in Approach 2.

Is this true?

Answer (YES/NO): YES